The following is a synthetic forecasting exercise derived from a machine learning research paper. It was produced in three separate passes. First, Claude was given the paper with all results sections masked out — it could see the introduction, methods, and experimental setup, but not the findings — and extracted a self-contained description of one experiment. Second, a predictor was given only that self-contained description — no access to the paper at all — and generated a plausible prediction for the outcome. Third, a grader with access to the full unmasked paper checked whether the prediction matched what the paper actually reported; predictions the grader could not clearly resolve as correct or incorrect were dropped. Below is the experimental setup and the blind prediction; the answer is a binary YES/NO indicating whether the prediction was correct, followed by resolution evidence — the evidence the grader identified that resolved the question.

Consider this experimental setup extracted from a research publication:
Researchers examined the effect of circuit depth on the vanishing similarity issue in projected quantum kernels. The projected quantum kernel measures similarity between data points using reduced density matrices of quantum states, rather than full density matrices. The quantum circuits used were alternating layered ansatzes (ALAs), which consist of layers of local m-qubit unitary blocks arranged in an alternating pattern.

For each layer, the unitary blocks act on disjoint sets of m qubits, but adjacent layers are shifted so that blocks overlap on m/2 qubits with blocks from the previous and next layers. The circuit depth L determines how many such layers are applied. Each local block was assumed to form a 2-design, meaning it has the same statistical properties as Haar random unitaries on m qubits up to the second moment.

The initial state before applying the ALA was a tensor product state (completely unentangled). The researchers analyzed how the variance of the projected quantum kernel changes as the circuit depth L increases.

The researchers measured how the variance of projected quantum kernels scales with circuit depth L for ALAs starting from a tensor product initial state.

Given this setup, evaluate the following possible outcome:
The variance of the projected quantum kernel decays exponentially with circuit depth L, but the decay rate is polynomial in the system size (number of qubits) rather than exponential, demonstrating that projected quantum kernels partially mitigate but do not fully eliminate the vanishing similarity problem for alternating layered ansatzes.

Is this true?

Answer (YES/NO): NO